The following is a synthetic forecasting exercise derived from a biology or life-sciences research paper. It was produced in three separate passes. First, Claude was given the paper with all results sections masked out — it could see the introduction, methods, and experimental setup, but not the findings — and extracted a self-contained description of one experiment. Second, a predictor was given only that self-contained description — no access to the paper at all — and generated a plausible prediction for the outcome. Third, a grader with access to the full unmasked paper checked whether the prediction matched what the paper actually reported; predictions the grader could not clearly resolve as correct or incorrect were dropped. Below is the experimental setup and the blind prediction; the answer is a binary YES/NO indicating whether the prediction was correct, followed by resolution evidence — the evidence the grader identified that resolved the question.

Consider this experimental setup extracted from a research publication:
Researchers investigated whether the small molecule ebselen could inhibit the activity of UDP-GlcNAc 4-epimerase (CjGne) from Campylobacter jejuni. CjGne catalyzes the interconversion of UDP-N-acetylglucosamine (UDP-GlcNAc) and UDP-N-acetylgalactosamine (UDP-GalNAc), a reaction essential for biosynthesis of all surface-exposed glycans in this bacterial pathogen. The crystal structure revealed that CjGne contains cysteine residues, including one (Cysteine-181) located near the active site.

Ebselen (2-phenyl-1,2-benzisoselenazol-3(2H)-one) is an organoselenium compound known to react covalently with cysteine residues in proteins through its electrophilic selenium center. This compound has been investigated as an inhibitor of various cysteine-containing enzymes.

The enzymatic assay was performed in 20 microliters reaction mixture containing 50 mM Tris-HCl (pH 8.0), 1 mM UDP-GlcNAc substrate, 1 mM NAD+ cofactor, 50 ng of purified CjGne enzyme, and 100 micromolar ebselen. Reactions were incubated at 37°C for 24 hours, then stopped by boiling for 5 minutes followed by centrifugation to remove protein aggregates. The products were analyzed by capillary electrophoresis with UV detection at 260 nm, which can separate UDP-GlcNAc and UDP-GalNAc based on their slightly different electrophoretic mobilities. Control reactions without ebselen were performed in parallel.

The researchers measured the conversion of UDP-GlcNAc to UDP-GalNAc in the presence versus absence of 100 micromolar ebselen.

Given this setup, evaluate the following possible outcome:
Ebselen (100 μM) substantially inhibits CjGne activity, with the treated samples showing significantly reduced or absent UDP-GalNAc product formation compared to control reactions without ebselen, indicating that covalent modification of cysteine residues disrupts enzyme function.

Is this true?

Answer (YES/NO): YES